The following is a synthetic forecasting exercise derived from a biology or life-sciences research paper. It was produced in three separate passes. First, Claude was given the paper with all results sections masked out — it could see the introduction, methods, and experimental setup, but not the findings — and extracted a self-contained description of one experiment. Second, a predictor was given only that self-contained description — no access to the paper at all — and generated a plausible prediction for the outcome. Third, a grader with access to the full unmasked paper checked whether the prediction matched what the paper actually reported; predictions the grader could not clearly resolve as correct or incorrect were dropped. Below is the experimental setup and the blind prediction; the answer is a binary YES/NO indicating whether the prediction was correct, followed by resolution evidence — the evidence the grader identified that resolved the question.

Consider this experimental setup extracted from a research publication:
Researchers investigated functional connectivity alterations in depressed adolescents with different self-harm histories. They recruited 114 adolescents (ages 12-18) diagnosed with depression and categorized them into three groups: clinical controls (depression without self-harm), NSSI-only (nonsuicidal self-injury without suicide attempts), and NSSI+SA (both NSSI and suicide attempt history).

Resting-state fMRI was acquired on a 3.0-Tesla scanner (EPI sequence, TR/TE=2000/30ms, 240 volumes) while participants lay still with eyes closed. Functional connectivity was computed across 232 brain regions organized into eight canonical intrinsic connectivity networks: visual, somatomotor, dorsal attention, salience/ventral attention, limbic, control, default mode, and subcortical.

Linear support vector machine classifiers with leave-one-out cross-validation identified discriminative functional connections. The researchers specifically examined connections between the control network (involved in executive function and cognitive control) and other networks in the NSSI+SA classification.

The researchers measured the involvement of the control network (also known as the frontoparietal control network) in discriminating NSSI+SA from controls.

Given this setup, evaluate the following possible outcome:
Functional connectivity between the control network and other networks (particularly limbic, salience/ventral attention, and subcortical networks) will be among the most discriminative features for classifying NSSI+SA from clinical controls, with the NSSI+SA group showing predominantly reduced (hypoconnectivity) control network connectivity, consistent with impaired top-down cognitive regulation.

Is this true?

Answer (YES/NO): NO